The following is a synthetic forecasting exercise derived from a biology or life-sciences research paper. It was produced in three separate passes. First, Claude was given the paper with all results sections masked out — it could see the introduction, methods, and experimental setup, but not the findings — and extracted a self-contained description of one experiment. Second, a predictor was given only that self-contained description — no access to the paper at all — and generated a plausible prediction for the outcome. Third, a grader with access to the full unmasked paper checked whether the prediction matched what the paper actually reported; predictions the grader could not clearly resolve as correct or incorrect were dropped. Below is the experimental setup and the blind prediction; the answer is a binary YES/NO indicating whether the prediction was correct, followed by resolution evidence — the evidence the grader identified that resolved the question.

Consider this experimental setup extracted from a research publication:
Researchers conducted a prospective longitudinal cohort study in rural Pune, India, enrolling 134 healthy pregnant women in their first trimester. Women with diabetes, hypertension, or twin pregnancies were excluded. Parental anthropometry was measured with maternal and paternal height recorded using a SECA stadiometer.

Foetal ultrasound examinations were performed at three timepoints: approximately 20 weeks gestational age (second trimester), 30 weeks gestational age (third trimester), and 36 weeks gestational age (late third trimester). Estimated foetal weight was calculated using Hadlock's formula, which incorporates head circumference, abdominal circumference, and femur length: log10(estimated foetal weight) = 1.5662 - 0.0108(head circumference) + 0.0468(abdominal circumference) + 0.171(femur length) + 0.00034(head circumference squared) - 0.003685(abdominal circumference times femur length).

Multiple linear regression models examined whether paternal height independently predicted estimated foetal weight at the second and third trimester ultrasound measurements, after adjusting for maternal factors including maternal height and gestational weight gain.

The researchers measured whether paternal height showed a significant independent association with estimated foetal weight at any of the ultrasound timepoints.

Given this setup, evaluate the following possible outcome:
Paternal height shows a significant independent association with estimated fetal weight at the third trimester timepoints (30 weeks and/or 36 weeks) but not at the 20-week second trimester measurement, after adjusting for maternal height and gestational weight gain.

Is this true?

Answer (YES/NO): YES